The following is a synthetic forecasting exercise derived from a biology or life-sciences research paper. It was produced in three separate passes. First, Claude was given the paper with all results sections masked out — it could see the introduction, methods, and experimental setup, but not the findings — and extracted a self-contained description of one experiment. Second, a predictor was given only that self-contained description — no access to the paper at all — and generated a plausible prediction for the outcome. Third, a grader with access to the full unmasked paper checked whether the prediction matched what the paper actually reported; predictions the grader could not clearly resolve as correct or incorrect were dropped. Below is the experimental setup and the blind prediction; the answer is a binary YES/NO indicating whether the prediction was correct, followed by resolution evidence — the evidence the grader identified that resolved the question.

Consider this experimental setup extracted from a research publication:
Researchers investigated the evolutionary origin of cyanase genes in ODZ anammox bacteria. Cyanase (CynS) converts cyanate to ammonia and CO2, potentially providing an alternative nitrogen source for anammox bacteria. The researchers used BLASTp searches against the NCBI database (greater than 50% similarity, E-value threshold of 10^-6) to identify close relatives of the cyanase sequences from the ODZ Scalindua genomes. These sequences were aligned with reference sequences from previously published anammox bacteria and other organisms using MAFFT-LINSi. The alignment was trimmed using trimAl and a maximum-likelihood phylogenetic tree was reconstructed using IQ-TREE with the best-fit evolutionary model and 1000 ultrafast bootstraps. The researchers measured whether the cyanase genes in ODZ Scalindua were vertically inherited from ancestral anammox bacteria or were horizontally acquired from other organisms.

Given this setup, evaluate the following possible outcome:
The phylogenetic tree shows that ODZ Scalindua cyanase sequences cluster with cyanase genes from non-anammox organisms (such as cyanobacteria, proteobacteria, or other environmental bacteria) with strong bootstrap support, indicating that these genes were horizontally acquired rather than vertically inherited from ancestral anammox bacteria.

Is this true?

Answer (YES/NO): NO